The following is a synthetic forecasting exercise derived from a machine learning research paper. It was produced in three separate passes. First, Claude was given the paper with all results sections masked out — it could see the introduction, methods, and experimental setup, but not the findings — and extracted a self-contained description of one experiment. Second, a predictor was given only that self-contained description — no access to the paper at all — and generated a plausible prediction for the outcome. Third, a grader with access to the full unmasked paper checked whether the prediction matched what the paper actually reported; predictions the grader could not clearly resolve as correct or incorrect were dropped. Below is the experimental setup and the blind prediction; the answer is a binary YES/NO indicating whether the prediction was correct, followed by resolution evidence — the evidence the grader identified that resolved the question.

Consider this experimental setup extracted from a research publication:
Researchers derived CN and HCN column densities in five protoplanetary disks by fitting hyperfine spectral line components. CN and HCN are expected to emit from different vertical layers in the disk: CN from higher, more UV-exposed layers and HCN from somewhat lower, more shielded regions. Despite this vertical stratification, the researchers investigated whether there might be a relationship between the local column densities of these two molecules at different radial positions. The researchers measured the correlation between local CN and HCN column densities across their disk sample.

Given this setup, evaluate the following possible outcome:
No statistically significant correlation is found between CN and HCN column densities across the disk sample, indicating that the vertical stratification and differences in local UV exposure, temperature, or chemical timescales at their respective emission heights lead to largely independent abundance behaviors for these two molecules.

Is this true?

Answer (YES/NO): NO